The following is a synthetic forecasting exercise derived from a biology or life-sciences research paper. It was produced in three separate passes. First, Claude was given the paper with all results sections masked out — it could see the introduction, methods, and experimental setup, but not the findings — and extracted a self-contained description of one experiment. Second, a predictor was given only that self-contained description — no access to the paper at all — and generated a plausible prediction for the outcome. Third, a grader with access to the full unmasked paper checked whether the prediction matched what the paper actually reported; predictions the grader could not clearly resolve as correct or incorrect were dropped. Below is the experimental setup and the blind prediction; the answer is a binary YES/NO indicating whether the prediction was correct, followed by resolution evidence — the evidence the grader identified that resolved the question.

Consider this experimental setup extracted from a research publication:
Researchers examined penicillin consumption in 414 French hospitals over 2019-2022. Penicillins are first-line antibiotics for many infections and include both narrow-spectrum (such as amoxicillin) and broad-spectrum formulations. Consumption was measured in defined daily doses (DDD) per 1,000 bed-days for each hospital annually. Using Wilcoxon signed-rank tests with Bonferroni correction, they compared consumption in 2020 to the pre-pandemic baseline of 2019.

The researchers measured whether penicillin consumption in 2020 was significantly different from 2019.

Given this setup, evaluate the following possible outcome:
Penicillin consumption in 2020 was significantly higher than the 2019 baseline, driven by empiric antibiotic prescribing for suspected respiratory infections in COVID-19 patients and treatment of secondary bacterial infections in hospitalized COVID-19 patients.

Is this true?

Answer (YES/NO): NO